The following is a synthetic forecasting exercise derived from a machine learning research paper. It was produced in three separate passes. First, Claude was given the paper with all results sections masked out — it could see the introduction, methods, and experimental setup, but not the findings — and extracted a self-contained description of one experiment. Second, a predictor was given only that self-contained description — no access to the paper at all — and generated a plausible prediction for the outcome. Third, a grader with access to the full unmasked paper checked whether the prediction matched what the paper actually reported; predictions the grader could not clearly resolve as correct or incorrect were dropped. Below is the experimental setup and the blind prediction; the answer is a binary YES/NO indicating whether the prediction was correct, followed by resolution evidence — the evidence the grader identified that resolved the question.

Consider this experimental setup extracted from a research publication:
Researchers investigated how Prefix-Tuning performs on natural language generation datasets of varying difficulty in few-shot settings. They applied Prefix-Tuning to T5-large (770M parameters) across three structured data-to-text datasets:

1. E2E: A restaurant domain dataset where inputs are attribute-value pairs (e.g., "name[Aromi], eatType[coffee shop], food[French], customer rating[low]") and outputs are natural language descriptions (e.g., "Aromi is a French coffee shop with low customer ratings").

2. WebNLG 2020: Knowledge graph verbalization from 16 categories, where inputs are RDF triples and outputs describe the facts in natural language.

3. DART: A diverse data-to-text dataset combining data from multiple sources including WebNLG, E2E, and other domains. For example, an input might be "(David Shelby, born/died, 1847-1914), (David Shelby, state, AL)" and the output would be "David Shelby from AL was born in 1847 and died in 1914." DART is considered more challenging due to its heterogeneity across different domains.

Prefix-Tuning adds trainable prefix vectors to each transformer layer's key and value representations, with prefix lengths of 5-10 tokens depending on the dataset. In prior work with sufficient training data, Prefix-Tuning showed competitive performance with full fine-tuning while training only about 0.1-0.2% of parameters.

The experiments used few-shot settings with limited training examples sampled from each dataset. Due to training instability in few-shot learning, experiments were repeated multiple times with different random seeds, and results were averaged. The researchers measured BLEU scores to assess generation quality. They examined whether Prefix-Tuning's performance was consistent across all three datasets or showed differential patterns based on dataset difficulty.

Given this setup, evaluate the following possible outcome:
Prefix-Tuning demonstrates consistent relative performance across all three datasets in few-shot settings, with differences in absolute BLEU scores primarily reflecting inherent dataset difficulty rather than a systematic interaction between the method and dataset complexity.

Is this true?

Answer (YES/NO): NO